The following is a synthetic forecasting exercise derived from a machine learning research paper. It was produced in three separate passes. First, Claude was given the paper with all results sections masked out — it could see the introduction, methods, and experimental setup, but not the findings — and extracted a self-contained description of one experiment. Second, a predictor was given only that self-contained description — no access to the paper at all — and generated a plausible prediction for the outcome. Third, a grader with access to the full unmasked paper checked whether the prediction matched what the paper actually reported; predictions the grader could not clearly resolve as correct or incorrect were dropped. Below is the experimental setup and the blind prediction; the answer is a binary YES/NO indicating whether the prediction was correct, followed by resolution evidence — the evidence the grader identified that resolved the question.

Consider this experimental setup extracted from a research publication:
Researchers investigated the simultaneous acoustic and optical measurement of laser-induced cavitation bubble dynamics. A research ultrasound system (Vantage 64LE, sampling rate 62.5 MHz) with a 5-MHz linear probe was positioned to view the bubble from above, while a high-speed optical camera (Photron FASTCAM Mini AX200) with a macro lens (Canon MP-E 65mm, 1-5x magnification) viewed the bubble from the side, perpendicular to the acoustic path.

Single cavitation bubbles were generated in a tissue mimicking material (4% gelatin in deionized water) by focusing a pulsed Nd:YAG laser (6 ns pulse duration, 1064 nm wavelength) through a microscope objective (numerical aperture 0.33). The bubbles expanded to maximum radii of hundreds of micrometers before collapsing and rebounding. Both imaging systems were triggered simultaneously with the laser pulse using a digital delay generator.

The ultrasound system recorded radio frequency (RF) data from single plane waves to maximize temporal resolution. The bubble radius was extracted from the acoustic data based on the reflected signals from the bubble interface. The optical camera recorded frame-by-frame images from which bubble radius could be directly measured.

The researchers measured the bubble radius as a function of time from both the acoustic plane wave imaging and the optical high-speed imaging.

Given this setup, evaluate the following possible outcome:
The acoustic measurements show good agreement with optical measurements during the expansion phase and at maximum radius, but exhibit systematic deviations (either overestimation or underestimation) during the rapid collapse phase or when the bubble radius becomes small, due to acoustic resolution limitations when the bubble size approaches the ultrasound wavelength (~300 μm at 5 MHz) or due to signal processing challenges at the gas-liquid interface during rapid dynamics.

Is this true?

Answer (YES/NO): NO